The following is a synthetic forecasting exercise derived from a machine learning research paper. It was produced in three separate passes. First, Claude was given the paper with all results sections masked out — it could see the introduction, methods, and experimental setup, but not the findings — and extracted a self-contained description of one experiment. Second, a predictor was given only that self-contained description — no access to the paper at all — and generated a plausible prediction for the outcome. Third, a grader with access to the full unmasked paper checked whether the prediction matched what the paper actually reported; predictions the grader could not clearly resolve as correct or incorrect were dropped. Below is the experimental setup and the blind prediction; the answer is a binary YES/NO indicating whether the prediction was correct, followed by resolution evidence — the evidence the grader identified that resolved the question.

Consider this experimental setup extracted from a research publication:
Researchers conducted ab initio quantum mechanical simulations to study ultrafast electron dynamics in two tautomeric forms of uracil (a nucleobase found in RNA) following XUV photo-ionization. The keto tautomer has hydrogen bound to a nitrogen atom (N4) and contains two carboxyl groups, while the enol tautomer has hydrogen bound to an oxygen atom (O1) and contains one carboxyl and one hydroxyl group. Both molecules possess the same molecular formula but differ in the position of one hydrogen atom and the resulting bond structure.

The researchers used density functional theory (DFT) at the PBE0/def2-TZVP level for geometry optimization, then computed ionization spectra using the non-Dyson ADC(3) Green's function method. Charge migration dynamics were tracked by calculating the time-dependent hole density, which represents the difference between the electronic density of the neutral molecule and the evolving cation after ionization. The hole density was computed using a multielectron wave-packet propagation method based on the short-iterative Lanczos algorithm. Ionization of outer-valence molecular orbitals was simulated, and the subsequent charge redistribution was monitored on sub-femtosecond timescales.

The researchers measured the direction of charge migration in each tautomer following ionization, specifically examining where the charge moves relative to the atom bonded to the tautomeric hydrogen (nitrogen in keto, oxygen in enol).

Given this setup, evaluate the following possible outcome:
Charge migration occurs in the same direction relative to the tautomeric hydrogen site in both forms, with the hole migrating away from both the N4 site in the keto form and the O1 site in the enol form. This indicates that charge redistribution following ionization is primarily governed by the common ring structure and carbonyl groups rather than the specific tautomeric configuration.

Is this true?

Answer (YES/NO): YES